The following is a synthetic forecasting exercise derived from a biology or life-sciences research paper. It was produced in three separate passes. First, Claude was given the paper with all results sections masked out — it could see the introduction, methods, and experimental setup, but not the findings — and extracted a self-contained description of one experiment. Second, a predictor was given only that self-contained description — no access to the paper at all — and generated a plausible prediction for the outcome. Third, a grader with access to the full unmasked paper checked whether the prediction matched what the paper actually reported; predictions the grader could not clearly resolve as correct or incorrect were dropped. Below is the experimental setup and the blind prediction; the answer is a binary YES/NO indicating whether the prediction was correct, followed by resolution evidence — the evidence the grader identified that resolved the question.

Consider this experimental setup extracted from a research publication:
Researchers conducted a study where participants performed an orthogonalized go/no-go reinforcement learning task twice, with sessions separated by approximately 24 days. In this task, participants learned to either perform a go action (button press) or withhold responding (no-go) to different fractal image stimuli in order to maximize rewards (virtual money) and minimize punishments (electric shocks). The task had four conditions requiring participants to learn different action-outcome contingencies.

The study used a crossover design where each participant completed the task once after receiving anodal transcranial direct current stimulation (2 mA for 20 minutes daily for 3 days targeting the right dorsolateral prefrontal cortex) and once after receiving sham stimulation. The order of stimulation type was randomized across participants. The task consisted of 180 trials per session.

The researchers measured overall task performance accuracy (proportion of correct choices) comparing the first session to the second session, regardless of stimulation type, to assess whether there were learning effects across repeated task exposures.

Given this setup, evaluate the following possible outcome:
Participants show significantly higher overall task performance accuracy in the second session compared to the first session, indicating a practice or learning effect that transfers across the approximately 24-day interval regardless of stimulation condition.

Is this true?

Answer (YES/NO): YES